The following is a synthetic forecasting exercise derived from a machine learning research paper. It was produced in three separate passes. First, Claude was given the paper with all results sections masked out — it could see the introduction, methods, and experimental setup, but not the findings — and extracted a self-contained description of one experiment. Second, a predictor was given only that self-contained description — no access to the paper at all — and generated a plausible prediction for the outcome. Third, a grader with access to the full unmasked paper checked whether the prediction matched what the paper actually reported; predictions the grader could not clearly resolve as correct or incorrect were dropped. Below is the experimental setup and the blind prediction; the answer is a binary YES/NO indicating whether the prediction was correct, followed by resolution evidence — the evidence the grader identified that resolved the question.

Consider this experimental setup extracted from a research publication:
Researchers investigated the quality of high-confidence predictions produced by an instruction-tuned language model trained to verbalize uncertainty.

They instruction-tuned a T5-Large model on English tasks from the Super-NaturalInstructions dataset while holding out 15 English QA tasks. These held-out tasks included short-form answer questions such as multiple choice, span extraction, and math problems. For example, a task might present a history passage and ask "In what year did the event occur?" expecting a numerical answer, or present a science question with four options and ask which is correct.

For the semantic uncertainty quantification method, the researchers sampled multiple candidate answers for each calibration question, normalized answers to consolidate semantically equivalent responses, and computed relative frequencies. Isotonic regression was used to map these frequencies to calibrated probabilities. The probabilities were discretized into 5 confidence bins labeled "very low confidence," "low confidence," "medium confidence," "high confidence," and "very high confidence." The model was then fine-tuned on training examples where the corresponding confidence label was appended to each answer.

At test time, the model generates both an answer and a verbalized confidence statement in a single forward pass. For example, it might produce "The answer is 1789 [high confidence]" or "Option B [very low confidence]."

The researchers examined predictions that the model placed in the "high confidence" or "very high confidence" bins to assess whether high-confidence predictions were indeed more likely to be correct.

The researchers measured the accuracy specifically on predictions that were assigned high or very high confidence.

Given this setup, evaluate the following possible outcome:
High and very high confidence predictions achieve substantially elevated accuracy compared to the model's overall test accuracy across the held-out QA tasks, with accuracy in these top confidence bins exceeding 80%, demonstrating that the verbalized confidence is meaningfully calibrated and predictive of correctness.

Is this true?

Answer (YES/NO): YES